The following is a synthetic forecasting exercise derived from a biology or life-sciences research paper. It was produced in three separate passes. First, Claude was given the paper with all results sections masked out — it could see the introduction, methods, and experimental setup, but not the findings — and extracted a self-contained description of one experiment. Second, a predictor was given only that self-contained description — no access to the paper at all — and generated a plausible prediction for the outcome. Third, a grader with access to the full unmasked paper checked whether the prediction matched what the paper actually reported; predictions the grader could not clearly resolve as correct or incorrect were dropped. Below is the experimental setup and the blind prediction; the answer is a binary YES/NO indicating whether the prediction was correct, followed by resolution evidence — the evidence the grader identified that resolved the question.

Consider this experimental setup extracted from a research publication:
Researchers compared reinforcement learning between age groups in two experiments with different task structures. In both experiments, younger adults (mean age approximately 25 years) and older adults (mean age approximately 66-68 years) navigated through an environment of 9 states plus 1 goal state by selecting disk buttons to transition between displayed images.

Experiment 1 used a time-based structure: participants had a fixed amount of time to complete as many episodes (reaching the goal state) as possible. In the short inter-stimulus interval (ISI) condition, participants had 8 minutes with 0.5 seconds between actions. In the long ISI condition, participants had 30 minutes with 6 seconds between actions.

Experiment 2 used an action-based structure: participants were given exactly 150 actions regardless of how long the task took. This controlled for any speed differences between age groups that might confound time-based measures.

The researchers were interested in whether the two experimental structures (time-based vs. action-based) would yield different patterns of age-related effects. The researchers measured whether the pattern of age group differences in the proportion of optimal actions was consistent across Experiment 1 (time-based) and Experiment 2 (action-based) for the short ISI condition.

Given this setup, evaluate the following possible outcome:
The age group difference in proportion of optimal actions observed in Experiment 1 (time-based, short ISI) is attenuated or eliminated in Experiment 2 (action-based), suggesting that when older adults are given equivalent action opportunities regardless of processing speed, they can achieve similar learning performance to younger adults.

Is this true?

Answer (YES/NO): NO